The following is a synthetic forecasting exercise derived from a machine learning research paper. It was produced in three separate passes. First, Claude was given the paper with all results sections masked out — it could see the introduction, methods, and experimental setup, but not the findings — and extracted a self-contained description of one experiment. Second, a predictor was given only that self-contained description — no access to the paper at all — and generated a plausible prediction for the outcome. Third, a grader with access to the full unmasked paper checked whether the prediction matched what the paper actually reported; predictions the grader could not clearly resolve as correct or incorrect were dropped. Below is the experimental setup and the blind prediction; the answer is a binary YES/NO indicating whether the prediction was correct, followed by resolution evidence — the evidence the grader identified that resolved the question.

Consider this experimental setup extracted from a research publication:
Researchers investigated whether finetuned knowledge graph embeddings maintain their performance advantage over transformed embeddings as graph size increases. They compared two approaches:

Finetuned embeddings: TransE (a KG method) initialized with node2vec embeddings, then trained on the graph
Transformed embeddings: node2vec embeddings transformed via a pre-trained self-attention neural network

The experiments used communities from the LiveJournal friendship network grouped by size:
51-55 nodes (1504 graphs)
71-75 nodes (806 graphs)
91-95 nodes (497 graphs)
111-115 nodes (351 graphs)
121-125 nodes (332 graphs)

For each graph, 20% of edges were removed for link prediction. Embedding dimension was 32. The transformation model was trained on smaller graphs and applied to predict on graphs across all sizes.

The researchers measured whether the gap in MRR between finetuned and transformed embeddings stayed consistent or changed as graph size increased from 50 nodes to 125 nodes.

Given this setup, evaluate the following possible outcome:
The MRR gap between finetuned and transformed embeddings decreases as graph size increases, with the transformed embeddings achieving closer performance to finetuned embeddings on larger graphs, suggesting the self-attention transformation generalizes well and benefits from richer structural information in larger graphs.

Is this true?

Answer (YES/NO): NO